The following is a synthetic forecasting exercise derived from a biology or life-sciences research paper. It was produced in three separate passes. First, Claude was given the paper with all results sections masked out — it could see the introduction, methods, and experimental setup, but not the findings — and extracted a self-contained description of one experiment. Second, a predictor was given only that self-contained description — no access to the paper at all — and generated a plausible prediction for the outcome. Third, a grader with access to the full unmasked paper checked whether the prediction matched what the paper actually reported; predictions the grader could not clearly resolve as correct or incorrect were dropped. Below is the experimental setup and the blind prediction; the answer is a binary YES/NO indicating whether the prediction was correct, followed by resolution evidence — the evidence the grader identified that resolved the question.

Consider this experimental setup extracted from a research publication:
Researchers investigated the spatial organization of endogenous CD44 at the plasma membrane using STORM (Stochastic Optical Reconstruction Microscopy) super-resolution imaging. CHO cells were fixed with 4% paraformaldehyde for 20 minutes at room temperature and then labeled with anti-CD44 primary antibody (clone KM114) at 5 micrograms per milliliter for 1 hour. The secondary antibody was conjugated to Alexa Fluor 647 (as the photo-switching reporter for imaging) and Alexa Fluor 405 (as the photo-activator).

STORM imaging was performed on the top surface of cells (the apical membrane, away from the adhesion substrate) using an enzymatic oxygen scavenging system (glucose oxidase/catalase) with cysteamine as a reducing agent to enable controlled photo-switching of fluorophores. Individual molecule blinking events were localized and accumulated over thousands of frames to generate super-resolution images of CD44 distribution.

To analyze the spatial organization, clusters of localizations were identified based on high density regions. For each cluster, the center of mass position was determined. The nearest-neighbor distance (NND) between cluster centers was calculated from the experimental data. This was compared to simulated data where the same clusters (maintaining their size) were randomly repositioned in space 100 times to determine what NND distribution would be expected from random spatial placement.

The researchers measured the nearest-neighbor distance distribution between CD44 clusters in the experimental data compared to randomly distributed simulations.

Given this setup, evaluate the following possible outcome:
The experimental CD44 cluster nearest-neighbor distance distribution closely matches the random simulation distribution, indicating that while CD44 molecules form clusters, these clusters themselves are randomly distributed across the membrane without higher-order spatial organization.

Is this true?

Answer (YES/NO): NO